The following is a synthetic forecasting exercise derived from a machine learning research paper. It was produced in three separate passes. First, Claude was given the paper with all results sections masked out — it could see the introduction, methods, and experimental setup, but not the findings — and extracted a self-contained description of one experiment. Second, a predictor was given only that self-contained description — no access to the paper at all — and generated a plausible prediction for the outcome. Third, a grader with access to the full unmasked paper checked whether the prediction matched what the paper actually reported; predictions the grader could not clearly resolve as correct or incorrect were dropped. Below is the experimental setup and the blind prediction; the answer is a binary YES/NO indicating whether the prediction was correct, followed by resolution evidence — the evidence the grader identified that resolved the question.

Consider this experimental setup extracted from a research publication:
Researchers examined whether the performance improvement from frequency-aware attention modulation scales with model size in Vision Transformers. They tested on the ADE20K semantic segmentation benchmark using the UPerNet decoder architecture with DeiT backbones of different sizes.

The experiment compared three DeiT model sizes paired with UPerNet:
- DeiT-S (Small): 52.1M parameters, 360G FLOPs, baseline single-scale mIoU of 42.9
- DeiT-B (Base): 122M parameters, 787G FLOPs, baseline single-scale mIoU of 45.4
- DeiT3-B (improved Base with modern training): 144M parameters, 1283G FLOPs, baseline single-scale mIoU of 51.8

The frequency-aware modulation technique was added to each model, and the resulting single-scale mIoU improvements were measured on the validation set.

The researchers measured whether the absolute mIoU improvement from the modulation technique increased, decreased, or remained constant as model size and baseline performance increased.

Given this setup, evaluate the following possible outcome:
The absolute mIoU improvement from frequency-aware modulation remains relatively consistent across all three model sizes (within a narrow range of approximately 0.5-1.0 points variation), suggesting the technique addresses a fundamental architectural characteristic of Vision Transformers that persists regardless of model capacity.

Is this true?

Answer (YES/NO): NO